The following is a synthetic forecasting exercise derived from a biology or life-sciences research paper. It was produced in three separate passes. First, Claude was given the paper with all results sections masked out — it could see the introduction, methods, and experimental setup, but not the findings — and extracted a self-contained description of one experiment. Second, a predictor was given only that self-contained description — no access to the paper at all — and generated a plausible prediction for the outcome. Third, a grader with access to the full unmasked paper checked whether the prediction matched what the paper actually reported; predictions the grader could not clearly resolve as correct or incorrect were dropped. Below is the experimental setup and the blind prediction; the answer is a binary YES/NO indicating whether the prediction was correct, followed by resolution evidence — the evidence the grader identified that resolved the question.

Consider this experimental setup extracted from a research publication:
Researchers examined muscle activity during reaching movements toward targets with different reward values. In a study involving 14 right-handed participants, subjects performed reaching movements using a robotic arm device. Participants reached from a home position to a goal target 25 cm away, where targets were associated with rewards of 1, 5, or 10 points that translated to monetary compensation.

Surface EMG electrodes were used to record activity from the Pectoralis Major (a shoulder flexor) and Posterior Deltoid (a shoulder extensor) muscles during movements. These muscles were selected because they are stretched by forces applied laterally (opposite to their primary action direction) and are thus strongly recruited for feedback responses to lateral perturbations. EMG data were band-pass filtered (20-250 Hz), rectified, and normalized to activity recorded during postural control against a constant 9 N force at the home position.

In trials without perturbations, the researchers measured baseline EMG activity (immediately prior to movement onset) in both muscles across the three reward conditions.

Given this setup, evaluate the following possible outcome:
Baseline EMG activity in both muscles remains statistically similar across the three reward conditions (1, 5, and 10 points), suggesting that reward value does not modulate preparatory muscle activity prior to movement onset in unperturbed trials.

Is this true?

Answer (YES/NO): NO